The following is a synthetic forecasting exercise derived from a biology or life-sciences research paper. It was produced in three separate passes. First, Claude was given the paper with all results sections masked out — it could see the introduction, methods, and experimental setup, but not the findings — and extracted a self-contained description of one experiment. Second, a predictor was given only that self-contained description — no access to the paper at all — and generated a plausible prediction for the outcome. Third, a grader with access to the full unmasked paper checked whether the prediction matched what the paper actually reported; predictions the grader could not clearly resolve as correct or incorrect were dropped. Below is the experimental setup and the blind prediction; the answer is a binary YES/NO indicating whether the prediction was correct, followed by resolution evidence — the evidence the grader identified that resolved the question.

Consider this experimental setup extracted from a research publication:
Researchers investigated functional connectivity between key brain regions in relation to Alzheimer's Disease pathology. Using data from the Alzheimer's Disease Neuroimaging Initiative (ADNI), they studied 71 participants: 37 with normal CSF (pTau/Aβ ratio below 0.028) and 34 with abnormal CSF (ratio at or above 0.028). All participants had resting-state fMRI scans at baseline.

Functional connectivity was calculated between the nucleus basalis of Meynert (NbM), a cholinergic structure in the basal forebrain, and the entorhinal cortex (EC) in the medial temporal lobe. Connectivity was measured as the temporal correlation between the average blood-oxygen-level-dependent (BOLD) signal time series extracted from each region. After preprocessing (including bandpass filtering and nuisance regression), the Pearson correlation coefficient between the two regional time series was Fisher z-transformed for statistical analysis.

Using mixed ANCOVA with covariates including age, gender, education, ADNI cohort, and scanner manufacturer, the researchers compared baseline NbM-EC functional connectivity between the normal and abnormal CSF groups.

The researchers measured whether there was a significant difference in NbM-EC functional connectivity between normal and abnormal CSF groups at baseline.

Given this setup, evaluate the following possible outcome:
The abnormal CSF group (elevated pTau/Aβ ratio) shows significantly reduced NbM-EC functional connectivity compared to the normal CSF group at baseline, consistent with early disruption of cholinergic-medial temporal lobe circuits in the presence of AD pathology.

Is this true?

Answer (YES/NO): NO